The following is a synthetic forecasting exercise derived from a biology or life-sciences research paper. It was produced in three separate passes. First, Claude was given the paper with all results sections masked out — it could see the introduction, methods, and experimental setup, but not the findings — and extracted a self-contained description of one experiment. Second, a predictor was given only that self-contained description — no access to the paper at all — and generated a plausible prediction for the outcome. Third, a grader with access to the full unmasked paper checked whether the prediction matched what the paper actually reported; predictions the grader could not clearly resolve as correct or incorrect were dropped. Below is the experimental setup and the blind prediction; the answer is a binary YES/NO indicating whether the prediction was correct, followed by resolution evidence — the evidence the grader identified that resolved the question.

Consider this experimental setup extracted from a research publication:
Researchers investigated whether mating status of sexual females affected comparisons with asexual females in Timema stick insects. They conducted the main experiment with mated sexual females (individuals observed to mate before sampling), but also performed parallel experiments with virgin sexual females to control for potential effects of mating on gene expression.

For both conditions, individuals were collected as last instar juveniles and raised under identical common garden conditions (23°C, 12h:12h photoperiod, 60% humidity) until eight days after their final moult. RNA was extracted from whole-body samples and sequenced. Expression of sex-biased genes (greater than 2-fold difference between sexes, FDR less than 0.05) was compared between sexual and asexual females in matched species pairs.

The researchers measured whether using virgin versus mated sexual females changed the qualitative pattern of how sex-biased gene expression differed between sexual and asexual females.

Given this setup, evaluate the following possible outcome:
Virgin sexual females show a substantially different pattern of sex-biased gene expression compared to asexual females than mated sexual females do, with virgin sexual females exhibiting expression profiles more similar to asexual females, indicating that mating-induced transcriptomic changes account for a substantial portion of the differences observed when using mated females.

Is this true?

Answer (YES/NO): NO